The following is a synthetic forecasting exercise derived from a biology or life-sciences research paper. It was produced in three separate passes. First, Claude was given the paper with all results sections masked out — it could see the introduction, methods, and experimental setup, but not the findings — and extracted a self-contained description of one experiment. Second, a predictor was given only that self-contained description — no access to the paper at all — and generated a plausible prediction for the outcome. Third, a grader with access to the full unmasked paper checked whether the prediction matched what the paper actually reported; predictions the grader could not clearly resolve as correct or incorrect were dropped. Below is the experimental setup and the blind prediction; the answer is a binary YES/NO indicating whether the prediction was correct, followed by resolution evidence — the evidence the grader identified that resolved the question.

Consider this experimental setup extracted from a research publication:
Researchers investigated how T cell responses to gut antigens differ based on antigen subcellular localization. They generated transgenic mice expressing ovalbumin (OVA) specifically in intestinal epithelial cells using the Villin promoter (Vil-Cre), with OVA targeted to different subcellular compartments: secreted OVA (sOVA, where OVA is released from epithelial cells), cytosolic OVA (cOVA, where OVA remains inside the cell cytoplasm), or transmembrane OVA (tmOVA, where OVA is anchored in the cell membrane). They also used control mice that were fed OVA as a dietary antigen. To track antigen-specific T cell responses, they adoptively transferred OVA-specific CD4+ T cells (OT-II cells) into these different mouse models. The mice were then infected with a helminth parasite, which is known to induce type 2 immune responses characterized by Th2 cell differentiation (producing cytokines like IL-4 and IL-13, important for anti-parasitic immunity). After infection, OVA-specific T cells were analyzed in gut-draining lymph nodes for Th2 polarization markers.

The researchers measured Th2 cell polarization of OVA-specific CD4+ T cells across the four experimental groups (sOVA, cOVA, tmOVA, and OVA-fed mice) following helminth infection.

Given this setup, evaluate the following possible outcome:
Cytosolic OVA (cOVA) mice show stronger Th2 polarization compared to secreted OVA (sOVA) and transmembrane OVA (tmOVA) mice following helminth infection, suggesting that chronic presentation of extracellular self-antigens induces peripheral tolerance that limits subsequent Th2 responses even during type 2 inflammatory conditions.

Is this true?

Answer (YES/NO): NO